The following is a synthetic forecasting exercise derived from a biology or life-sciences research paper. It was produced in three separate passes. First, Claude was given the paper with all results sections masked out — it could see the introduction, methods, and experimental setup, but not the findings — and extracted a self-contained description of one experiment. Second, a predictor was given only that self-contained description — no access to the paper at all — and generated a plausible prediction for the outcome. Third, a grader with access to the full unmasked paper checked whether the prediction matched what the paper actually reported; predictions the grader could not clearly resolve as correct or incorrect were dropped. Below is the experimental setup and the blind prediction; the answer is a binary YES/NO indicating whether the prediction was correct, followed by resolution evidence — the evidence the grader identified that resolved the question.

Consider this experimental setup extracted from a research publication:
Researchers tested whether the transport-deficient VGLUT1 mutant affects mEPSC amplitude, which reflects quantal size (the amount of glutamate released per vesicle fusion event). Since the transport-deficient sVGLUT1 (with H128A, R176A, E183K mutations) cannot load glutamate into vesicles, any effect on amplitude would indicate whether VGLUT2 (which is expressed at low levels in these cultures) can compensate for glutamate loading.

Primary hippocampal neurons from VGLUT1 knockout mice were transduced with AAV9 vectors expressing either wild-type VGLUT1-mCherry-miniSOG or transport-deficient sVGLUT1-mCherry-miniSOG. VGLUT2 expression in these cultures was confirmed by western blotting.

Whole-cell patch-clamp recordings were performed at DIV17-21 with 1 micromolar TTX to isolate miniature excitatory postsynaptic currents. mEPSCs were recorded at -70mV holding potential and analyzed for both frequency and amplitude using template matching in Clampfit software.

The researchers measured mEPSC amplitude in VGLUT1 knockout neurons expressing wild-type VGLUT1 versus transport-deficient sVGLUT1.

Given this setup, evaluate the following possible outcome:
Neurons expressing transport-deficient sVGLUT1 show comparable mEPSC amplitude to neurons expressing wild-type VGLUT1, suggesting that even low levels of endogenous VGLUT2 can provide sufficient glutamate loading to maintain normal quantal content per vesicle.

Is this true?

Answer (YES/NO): NO